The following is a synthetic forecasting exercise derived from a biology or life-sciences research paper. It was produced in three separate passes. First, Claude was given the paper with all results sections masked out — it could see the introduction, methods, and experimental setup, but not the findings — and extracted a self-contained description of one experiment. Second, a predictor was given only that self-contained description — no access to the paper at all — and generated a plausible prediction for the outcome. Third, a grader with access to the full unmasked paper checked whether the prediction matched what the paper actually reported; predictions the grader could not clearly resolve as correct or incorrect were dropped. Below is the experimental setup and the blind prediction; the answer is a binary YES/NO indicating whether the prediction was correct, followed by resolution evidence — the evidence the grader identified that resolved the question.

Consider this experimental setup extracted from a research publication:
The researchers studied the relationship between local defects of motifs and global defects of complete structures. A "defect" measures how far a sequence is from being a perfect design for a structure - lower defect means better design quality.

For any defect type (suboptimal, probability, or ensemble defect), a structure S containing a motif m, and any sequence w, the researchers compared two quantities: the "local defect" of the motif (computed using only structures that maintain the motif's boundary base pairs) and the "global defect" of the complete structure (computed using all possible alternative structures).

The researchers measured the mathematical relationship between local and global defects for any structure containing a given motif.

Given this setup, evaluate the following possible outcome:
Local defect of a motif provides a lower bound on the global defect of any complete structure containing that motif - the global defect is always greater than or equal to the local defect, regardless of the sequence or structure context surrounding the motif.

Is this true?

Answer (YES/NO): YES